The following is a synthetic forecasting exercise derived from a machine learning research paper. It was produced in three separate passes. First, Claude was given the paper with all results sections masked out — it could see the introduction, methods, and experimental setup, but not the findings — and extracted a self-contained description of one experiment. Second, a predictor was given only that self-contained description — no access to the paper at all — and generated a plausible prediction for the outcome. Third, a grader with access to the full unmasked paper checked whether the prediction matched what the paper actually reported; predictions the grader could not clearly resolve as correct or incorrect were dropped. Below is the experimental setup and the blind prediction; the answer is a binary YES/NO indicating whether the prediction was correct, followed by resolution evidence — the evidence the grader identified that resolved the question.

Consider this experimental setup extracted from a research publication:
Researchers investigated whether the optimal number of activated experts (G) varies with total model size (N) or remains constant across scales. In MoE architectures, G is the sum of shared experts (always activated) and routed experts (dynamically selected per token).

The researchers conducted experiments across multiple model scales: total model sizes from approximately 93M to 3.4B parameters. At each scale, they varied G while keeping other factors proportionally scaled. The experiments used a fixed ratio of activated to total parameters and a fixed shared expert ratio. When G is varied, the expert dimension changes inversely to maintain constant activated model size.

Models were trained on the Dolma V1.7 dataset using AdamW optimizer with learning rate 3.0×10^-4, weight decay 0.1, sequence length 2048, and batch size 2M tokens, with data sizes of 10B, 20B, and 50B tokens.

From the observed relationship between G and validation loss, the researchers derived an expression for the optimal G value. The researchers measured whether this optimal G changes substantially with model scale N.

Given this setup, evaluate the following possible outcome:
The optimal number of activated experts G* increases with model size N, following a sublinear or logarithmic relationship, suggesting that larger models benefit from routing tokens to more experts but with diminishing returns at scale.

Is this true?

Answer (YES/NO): NO